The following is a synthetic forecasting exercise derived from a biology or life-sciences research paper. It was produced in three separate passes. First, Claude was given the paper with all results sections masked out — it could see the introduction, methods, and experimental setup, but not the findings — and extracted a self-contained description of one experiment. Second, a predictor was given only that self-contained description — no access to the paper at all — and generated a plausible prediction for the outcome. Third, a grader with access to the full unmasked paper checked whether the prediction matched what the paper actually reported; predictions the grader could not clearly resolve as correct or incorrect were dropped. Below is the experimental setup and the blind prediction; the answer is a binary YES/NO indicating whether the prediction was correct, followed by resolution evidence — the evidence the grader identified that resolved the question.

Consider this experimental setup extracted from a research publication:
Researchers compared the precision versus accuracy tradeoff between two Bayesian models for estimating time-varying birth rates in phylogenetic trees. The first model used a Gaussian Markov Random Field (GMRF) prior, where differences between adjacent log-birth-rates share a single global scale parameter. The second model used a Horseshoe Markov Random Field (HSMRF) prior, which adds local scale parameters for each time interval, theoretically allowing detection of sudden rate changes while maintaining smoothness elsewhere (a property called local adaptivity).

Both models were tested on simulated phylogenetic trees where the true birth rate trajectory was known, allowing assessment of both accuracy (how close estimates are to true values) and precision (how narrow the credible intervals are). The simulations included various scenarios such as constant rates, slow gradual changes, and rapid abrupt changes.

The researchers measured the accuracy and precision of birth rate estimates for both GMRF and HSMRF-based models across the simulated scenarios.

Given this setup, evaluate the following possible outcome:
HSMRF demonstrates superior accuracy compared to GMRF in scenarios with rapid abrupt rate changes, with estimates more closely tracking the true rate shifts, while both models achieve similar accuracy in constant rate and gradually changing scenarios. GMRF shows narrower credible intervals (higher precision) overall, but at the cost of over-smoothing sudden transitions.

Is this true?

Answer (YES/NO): NO